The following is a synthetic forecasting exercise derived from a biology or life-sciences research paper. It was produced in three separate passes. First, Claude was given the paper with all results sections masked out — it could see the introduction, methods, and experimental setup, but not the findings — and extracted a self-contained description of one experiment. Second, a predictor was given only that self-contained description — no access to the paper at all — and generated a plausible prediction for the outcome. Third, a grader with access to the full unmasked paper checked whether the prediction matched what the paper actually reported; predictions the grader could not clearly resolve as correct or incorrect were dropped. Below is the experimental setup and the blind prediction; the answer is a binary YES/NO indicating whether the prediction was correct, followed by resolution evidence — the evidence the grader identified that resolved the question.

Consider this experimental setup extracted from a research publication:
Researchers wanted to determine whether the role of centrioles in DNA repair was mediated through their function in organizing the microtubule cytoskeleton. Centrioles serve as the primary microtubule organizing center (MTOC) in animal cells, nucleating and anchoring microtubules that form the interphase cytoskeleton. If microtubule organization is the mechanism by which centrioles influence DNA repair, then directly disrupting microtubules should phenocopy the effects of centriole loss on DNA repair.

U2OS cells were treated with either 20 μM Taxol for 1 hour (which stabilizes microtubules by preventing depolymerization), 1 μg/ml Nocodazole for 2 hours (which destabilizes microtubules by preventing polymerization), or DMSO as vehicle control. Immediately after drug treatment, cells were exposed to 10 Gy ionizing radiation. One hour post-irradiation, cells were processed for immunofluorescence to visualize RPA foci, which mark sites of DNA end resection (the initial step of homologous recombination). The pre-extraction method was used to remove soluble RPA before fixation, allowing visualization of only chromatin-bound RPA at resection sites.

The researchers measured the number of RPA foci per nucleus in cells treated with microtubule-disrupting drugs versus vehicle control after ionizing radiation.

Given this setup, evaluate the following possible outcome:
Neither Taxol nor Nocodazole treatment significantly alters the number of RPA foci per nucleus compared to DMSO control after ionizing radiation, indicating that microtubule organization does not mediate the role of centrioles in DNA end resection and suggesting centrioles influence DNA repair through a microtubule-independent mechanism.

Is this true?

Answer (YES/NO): YES